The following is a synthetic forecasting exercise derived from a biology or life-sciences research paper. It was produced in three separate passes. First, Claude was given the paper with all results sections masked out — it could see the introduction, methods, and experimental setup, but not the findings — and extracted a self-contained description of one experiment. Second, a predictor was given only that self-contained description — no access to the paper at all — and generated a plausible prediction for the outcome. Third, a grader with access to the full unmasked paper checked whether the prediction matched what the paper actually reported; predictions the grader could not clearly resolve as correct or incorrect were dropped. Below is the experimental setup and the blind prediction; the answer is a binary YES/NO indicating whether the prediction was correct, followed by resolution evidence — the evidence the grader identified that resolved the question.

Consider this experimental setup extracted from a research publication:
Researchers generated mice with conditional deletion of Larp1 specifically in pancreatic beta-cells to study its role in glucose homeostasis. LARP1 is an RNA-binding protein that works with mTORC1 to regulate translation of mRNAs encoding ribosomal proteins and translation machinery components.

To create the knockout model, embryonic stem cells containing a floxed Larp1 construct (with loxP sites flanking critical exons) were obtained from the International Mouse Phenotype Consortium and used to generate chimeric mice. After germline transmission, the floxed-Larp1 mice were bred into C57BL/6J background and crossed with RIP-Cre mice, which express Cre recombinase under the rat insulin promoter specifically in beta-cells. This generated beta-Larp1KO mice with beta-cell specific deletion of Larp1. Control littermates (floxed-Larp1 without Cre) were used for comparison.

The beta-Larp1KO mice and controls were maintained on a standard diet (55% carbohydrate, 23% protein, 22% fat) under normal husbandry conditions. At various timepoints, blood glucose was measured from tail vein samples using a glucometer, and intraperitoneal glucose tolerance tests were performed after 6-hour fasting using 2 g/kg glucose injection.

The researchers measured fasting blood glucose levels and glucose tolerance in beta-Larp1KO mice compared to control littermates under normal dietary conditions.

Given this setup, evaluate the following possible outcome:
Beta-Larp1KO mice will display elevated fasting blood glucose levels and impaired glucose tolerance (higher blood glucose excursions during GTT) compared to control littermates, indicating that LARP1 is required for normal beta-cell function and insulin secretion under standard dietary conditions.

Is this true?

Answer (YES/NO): NO